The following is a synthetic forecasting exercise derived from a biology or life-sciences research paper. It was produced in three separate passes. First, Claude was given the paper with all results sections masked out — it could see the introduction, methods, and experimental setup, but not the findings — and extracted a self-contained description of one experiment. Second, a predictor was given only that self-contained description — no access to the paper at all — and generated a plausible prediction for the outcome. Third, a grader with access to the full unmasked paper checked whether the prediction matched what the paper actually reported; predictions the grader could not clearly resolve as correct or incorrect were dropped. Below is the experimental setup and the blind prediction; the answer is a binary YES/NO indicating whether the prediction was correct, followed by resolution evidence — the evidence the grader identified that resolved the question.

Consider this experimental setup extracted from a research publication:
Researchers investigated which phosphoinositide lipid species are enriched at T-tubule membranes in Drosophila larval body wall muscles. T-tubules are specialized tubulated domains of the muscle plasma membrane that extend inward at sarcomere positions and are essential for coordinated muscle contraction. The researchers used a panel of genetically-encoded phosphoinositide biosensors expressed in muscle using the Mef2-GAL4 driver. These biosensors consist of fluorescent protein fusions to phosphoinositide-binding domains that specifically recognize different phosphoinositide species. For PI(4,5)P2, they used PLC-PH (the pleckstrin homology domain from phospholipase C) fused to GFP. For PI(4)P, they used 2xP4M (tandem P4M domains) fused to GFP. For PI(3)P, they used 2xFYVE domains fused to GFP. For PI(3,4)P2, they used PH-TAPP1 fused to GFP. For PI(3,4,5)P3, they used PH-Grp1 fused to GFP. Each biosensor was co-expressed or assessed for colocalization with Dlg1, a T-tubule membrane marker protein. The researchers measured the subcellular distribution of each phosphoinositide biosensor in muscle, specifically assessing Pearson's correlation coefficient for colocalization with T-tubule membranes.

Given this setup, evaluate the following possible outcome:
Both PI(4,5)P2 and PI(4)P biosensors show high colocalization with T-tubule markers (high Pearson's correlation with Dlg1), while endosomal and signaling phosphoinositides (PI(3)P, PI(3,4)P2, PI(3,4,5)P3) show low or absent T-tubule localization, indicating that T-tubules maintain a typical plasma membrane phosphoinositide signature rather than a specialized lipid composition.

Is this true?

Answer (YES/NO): YES